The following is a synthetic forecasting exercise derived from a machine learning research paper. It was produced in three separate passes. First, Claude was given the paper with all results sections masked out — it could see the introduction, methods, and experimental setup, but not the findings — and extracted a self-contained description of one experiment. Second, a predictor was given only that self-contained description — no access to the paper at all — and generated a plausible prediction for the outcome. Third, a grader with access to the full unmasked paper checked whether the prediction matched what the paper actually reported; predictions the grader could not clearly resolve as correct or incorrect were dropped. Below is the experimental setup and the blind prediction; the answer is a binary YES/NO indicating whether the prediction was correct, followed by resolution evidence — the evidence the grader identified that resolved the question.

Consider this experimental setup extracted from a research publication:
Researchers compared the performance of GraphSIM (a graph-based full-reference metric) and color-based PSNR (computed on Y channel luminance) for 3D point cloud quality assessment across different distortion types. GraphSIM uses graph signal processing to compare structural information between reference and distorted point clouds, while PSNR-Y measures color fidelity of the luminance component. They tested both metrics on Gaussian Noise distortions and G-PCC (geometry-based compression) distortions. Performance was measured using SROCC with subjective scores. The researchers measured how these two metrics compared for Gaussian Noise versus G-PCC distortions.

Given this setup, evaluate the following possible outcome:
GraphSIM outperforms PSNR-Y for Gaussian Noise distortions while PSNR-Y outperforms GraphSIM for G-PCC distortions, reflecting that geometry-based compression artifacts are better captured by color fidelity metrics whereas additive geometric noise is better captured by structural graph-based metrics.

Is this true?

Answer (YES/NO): NO